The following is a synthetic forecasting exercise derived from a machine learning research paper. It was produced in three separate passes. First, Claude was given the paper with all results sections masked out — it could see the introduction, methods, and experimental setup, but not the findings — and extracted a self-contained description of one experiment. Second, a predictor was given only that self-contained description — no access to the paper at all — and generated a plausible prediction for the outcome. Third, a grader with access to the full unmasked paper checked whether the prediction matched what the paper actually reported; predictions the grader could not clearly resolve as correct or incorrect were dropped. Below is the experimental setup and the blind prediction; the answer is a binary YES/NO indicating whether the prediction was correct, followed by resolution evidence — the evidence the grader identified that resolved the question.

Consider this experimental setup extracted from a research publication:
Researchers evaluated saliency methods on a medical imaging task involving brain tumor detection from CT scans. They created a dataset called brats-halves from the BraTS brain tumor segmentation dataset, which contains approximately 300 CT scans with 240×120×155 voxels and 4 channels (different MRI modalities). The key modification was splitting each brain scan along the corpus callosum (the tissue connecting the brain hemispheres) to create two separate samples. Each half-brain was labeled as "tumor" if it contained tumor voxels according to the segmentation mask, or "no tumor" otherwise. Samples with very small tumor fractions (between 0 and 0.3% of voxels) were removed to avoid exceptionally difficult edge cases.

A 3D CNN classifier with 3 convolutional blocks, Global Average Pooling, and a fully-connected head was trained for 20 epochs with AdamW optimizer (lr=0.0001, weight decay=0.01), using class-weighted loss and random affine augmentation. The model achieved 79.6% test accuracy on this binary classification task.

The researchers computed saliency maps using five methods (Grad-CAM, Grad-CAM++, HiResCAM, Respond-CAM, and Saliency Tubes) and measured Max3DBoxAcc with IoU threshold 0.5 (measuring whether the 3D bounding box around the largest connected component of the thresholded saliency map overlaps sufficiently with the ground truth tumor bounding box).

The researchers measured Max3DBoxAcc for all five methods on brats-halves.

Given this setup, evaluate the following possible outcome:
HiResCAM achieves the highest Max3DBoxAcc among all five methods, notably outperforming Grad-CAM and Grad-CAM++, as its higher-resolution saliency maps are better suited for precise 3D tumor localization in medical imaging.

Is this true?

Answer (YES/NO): NO